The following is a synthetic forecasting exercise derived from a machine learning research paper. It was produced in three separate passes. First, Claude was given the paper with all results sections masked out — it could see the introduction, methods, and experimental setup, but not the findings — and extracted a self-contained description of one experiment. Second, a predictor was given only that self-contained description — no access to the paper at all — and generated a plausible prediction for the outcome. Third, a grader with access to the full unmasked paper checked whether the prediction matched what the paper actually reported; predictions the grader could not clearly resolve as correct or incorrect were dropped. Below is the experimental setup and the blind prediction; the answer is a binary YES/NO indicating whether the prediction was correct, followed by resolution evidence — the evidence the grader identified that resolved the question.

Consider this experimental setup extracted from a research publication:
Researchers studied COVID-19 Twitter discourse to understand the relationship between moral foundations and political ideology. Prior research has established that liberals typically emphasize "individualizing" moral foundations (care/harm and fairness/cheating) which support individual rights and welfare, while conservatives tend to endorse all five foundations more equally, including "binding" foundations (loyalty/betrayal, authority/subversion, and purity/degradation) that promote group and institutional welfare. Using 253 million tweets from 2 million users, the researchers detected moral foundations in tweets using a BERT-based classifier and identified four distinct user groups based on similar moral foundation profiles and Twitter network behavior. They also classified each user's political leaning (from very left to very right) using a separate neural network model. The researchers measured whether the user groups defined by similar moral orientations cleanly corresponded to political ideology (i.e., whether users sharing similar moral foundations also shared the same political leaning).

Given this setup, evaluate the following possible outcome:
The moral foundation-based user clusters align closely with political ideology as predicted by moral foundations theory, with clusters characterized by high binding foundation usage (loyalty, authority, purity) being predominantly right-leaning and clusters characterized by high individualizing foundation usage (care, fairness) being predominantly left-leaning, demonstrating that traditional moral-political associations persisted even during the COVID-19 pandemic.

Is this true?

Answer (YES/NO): NO